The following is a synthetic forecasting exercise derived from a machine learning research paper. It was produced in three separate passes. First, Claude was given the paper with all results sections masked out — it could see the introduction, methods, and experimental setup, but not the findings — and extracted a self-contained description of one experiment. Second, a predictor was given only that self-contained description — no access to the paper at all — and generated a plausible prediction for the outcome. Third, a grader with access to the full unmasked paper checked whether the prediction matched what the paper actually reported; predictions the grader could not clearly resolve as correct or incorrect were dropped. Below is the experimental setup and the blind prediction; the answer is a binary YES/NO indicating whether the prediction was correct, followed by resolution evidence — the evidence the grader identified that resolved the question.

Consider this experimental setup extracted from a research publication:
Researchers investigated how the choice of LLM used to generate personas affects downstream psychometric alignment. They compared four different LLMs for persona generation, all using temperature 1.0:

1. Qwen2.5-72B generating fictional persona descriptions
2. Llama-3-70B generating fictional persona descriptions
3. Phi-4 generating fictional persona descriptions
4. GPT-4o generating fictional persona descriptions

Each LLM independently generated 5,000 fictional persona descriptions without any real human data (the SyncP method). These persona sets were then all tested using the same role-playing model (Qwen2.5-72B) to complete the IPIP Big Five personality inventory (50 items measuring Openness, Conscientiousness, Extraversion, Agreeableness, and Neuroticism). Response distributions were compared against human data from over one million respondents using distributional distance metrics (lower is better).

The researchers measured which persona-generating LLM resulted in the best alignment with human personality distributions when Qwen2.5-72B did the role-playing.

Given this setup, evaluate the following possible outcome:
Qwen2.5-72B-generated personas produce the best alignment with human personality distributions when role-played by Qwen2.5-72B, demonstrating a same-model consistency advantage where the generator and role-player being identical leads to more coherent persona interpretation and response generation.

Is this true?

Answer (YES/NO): NO